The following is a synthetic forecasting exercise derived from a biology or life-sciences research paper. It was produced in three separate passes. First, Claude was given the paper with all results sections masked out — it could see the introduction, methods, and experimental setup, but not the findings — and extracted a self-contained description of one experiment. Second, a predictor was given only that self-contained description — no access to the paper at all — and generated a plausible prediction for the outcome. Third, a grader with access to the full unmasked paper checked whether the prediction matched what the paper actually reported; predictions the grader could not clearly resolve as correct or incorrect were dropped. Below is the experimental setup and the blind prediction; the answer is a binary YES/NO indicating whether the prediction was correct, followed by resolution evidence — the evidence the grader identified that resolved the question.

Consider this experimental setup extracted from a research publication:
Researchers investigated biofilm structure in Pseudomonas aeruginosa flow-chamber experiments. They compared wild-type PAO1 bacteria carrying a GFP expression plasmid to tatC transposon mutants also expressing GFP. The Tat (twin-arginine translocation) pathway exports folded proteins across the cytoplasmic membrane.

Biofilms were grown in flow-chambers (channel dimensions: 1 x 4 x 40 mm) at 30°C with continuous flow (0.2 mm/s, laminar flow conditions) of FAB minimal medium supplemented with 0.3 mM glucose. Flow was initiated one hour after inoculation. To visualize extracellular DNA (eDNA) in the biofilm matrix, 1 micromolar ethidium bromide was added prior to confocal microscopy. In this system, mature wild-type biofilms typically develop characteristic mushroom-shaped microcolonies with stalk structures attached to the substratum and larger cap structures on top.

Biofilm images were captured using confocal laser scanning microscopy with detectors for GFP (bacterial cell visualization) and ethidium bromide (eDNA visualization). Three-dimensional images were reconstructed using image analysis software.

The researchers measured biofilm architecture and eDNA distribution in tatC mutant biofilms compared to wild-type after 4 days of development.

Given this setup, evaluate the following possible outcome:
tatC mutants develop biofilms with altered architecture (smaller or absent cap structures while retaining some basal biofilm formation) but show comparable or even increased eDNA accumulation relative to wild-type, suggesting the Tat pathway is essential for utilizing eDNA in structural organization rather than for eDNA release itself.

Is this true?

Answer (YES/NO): NO